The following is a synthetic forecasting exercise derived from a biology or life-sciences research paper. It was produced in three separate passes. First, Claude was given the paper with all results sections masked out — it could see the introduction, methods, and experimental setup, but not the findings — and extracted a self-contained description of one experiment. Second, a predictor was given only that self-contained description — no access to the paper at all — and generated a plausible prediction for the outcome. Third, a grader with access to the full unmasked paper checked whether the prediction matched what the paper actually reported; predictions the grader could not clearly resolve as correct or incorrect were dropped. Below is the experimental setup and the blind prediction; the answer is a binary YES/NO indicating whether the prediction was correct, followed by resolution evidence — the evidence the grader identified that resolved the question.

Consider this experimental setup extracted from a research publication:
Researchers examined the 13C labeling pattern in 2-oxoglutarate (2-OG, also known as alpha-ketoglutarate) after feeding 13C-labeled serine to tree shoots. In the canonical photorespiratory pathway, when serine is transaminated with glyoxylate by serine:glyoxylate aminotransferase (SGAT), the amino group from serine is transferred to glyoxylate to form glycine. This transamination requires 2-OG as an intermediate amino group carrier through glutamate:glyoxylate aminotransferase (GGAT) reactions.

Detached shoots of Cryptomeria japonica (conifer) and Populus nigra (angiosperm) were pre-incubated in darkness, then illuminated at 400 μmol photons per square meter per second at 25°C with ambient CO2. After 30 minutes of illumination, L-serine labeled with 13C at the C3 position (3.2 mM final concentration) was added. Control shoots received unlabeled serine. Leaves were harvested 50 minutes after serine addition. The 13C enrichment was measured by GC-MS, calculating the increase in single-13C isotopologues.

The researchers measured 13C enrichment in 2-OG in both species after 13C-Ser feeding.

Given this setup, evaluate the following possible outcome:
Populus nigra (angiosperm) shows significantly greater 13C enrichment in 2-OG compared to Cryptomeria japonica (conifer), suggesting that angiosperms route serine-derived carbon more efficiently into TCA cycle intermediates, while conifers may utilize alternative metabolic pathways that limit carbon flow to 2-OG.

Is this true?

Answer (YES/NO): NO